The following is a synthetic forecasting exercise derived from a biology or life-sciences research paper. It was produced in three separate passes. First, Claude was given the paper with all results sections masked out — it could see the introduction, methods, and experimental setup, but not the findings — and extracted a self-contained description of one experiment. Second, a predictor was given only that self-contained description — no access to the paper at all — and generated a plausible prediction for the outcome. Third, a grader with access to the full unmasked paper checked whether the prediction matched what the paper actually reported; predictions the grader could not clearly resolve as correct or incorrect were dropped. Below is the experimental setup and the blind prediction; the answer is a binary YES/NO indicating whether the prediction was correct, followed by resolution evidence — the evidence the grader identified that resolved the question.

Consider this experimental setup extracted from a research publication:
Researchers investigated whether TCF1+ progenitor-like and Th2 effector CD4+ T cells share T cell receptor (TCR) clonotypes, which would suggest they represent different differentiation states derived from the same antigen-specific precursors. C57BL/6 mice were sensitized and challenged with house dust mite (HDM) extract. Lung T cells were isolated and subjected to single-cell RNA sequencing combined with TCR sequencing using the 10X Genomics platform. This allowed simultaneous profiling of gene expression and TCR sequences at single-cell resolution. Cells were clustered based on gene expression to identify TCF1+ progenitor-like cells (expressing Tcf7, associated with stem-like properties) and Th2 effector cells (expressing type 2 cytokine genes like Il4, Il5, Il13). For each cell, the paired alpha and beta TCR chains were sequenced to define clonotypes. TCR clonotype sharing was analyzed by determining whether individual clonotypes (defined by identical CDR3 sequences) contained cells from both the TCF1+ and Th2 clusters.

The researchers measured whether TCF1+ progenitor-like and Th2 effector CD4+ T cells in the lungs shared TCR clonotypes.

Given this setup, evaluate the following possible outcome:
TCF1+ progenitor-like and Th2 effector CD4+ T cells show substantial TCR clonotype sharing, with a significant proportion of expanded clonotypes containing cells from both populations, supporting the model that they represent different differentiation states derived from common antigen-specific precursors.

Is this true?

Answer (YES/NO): YES